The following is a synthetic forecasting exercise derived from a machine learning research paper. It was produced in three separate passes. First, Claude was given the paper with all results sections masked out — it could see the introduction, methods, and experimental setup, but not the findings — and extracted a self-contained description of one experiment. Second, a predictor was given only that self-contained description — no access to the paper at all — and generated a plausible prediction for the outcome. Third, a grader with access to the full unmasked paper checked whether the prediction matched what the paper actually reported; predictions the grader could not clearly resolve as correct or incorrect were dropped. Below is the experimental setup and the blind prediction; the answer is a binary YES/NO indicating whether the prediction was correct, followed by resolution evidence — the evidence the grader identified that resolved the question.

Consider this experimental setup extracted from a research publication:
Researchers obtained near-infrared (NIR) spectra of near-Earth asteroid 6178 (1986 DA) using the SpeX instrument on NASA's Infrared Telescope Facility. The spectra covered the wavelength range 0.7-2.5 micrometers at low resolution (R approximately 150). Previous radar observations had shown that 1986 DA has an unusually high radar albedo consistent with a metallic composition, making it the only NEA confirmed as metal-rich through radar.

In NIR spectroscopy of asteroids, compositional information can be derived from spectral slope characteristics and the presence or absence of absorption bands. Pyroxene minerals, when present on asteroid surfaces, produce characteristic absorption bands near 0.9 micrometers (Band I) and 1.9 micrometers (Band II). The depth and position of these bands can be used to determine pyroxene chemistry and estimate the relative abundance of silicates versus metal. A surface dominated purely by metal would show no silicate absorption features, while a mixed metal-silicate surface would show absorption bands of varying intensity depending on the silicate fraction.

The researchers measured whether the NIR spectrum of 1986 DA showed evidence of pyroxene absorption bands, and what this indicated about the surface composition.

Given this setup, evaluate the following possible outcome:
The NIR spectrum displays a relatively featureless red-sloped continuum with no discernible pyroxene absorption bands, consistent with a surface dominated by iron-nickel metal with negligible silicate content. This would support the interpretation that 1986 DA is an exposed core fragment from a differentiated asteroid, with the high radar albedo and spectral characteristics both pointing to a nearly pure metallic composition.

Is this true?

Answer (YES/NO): NO